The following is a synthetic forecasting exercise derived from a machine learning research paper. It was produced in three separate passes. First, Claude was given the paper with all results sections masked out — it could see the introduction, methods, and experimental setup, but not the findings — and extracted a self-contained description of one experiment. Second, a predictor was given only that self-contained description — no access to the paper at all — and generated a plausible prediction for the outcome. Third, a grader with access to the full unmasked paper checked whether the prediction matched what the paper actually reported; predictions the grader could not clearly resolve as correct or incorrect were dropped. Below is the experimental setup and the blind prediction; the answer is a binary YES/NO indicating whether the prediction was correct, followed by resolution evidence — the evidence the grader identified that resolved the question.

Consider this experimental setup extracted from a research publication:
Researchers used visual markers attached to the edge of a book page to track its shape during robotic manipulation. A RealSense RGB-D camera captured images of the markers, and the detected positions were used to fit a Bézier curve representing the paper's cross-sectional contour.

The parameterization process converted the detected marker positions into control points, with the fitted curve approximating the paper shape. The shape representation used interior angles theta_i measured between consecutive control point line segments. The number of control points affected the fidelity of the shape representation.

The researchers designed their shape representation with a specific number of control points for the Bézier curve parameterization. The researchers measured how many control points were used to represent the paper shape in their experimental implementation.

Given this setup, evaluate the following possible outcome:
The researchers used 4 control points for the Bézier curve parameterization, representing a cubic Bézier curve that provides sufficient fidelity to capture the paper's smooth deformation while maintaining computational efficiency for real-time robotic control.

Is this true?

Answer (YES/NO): NO